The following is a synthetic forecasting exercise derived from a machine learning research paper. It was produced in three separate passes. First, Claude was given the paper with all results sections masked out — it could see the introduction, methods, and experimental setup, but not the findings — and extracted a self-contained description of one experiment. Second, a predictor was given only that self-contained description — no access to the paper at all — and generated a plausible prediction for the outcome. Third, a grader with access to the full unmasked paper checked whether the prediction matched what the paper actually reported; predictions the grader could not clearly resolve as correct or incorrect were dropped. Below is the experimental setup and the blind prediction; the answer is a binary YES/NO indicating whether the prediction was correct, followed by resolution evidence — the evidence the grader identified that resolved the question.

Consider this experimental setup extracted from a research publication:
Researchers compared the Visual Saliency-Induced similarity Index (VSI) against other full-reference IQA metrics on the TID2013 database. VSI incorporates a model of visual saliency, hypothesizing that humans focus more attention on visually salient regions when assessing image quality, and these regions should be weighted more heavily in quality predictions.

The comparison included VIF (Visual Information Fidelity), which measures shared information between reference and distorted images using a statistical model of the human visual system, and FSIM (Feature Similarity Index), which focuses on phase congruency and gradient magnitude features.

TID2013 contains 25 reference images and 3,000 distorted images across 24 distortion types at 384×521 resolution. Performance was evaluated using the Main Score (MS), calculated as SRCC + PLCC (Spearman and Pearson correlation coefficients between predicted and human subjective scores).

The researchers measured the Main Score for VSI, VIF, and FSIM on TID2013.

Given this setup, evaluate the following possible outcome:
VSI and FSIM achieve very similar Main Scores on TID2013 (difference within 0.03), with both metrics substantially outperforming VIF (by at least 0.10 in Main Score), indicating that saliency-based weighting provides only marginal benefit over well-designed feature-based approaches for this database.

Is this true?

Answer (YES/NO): NO